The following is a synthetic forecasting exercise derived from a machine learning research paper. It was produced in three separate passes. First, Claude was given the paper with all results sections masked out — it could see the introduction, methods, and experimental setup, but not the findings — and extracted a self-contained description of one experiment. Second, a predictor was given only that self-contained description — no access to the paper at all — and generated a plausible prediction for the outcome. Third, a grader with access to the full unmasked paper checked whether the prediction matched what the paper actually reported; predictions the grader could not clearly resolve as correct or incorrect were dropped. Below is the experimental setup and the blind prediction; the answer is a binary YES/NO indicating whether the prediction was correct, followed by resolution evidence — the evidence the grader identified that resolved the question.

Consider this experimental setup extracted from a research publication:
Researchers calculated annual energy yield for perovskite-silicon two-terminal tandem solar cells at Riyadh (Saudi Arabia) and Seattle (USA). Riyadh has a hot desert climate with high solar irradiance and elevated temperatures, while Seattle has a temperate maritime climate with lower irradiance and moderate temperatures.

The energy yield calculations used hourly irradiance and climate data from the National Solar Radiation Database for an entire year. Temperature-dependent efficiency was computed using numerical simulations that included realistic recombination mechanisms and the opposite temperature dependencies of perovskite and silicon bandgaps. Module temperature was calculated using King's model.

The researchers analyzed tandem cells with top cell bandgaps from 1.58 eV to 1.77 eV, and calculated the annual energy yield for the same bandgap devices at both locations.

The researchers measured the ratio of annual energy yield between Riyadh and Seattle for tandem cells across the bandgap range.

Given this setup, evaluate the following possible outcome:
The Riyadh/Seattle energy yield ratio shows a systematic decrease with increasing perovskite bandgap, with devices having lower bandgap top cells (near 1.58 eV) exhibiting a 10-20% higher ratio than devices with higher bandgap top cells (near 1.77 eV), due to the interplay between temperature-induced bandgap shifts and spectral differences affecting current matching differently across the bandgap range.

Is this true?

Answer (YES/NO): NO